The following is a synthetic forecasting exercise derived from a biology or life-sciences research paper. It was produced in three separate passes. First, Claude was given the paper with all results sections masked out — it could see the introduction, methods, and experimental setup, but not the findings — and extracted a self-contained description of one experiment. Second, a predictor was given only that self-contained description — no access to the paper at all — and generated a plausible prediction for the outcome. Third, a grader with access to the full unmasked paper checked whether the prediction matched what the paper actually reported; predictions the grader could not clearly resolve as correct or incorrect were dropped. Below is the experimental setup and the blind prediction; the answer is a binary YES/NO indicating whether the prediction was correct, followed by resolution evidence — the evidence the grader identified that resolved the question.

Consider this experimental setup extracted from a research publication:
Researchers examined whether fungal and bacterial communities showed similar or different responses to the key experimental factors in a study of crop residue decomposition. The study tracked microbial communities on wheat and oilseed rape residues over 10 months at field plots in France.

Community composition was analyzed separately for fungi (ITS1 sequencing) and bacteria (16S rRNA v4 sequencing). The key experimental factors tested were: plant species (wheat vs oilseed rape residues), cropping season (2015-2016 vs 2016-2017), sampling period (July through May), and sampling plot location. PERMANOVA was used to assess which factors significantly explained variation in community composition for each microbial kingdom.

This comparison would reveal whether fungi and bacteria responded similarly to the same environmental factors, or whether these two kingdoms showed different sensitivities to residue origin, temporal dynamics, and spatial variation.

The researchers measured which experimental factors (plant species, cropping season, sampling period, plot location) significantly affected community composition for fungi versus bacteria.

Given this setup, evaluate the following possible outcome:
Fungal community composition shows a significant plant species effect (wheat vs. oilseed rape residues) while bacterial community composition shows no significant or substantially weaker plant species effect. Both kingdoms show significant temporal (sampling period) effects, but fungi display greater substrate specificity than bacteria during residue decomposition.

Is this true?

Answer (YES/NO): NO